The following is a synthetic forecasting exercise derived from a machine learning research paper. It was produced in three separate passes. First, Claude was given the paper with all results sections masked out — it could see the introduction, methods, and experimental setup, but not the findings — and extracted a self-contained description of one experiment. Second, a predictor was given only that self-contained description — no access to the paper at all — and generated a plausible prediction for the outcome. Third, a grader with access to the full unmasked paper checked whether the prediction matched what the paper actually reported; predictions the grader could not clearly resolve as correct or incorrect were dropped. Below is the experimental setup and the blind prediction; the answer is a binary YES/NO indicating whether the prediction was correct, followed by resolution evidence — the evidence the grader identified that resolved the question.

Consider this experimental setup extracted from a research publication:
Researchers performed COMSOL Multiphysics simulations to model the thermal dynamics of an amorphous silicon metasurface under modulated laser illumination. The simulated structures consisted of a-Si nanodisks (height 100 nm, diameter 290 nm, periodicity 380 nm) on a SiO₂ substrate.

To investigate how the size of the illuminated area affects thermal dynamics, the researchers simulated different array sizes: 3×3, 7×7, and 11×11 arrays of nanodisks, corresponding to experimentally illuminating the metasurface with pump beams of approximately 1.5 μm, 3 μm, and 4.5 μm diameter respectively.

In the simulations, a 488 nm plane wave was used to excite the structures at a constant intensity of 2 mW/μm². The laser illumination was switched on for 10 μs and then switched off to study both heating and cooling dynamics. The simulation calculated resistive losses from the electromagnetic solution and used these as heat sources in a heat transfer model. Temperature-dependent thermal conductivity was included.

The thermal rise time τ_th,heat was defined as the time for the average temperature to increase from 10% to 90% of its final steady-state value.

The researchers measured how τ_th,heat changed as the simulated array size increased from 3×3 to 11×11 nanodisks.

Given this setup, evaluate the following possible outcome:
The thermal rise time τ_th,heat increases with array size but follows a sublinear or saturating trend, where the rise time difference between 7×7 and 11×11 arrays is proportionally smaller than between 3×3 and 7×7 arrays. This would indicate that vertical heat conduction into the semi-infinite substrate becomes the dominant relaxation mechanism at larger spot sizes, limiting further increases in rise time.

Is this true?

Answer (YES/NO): YES